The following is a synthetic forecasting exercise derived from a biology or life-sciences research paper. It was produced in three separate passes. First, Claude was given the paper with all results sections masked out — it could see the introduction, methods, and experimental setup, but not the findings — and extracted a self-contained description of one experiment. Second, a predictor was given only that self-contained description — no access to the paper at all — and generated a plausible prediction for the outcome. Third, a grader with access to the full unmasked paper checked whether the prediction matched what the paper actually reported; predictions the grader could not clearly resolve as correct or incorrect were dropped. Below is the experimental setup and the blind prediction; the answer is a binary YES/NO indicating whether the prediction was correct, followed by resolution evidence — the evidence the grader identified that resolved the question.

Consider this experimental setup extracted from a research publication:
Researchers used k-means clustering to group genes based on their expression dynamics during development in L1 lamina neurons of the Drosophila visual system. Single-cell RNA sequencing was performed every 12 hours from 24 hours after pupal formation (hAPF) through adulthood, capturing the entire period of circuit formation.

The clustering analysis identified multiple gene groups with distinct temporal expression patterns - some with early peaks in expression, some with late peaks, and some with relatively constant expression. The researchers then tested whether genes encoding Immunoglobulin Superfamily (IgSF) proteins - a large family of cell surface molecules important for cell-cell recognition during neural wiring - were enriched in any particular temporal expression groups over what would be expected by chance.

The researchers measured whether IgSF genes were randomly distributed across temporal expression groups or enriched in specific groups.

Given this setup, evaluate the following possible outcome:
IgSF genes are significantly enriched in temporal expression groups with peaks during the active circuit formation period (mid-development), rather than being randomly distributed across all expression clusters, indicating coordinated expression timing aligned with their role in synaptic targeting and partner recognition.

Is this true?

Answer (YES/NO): NO